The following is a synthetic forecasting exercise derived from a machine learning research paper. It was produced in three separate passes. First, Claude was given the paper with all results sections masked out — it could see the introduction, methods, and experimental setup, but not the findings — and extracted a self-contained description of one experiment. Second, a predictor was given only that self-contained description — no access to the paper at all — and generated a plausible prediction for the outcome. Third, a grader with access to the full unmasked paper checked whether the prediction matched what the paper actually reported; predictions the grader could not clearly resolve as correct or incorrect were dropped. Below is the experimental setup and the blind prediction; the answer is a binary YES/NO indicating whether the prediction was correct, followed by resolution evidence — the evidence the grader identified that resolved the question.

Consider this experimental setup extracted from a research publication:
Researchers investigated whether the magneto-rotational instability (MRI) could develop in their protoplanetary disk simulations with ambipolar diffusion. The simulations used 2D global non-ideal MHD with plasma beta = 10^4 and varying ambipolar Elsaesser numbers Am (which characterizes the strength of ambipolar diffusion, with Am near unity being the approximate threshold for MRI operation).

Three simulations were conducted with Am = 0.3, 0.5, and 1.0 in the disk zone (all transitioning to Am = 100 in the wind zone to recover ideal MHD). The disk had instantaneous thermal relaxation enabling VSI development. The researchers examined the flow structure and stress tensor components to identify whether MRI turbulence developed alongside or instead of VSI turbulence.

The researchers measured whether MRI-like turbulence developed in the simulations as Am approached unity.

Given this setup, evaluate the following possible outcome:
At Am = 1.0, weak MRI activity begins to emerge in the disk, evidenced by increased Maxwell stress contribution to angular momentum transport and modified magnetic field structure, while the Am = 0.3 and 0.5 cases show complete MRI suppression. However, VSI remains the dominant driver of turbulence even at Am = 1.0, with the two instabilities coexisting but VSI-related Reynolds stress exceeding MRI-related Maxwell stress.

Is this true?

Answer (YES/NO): NO